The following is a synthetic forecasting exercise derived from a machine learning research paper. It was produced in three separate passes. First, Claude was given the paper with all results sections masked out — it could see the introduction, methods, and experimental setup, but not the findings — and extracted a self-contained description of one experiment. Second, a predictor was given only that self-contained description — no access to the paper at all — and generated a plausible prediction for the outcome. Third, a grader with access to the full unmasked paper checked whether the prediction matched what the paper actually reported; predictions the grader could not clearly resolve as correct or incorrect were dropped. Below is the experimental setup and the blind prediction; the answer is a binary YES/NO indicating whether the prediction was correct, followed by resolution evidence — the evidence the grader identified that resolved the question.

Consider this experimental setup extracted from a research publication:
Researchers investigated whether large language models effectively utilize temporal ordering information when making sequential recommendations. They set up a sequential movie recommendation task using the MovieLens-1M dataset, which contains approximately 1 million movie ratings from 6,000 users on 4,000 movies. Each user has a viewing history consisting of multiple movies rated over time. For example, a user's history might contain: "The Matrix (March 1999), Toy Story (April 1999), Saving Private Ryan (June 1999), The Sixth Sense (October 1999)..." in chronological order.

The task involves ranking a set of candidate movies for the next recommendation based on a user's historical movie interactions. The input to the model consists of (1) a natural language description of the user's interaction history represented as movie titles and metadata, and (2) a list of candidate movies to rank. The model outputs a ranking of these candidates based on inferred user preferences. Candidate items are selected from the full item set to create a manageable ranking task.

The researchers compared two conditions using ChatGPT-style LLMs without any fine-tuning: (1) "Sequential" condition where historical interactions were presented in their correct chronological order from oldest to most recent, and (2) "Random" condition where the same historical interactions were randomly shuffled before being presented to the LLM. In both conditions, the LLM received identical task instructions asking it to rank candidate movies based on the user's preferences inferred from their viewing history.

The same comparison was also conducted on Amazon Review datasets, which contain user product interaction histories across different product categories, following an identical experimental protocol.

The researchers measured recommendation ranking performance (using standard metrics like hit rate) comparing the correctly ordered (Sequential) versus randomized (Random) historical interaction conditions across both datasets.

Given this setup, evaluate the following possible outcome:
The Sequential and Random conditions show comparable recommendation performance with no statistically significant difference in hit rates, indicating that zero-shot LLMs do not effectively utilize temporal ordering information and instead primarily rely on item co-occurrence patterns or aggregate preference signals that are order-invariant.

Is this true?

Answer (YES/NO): YES